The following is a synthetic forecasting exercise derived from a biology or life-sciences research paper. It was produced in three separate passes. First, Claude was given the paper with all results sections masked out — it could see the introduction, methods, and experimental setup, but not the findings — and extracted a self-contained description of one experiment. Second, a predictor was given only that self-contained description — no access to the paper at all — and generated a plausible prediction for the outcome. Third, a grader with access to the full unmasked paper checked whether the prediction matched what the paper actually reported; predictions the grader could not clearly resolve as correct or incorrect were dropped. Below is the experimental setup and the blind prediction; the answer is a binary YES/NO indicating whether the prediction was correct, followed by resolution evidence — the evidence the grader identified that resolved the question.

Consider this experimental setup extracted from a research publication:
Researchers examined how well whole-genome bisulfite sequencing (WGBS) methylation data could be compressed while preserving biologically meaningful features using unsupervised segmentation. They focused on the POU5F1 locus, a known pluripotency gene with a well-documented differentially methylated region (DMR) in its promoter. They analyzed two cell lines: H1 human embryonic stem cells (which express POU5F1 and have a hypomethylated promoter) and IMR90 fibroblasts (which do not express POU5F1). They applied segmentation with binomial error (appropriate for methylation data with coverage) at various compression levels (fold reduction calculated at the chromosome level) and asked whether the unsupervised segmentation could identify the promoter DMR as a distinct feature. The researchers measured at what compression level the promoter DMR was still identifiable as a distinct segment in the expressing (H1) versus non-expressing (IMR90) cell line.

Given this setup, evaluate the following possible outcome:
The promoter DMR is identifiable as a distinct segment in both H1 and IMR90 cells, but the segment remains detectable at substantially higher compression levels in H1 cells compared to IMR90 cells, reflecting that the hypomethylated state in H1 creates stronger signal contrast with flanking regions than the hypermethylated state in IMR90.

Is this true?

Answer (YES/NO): YES